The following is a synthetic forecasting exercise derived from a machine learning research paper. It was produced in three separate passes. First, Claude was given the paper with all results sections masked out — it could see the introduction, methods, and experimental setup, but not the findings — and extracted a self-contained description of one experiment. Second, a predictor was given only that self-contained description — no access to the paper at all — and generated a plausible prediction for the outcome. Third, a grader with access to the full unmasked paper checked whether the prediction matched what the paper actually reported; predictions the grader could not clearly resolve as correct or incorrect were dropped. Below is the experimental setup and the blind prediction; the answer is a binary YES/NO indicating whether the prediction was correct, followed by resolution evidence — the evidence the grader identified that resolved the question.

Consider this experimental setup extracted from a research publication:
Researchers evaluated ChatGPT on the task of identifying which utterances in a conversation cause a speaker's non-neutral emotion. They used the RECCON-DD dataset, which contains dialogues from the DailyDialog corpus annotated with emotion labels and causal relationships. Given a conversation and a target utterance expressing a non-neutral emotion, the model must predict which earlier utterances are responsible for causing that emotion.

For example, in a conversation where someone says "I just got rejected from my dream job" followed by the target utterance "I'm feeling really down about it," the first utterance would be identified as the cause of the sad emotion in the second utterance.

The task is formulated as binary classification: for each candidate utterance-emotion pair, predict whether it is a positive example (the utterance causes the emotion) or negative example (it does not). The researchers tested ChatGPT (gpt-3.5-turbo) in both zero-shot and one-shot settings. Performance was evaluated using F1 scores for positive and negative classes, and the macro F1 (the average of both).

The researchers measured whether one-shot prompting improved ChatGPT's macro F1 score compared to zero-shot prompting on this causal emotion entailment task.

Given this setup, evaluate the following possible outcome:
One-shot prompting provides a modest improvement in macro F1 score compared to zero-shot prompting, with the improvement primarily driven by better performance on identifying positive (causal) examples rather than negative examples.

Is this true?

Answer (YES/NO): NO